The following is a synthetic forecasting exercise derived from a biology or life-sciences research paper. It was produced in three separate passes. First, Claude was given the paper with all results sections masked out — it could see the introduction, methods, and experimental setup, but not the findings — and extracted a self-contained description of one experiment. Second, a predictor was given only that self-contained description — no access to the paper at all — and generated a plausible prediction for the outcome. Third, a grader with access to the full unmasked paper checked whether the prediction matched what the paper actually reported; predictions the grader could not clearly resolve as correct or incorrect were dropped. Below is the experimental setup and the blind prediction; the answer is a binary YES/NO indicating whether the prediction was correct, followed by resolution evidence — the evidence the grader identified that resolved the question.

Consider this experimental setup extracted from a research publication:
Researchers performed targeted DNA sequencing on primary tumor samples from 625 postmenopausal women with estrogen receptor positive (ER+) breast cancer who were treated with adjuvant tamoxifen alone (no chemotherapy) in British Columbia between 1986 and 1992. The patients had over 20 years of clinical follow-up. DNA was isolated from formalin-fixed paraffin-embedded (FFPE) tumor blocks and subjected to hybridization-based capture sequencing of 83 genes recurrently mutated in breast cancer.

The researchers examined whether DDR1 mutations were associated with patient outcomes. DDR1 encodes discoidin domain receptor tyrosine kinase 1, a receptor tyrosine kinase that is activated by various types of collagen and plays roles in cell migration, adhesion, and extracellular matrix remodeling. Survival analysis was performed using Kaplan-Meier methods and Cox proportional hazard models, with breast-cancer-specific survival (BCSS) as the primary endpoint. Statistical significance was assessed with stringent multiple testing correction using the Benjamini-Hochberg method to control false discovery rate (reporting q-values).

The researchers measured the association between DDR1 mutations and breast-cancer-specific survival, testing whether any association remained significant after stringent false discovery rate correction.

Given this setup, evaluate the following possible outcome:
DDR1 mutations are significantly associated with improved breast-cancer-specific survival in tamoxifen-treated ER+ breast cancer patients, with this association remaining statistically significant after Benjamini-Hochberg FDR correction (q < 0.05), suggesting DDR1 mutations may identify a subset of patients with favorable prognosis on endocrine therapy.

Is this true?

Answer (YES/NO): NO